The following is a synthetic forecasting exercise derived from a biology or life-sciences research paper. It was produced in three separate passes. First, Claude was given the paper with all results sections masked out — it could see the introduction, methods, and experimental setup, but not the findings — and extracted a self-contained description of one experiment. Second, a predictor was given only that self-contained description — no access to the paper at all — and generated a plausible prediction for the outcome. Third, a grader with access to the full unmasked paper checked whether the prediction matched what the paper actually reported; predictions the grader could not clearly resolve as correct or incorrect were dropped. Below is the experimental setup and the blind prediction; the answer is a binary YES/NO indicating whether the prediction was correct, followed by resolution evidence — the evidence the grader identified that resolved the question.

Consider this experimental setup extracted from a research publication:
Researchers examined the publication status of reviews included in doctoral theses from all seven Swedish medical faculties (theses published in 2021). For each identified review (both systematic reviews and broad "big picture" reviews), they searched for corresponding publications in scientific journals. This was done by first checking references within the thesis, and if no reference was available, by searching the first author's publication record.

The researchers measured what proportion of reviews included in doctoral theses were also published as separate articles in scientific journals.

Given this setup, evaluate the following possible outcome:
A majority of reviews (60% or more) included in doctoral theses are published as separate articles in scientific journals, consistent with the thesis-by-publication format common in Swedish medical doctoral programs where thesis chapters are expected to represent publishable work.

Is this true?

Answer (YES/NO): YES